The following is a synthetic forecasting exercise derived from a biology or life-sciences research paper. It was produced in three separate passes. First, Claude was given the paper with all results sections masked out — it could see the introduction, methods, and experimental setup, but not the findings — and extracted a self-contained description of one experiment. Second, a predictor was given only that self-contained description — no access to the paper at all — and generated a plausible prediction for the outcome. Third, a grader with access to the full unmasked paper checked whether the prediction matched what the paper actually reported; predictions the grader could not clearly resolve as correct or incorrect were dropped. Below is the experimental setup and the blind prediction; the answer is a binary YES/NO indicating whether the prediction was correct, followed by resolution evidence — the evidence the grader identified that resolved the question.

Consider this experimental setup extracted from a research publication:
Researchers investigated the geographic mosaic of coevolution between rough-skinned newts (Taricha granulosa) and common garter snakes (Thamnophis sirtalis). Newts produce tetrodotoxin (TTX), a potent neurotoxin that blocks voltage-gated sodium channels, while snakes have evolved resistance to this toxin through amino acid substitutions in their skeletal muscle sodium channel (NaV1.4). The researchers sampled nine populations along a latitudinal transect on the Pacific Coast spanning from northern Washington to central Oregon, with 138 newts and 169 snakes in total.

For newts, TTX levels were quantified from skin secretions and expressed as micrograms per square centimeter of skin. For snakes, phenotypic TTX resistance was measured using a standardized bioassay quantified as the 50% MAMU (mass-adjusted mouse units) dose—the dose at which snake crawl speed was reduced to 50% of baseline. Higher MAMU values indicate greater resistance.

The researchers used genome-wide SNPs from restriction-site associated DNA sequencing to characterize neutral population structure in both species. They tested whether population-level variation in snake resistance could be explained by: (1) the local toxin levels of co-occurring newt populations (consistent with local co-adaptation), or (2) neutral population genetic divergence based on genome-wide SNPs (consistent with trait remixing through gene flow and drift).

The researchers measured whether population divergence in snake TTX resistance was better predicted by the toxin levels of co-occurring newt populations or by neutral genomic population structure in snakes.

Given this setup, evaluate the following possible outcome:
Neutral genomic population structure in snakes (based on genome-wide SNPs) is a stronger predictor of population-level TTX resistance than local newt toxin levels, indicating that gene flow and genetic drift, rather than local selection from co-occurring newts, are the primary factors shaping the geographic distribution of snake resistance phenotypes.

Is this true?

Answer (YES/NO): NO